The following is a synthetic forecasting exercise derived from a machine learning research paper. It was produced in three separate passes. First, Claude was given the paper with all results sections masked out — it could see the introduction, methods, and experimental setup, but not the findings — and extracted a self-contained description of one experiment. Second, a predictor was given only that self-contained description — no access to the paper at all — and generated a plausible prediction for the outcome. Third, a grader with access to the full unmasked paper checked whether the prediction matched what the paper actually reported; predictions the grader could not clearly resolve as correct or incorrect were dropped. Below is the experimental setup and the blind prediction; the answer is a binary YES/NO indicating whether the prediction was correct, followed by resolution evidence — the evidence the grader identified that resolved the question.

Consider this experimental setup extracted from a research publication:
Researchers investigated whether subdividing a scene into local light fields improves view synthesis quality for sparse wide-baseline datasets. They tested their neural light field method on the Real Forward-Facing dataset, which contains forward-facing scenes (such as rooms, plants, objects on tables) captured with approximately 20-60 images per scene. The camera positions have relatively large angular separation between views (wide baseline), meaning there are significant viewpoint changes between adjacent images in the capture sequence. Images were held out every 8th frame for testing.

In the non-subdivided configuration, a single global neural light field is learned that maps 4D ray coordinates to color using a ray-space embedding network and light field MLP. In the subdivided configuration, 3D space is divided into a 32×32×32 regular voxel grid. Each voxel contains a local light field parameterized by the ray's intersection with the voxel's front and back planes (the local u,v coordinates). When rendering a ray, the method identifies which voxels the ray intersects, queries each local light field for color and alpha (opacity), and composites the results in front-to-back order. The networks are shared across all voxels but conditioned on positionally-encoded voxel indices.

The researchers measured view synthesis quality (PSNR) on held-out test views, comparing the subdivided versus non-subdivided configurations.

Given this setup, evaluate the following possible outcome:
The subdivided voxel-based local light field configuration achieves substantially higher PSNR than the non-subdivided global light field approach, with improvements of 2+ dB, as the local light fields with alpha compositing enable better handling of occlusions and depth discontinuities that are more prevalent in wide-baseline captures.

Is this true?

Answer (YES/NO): YES